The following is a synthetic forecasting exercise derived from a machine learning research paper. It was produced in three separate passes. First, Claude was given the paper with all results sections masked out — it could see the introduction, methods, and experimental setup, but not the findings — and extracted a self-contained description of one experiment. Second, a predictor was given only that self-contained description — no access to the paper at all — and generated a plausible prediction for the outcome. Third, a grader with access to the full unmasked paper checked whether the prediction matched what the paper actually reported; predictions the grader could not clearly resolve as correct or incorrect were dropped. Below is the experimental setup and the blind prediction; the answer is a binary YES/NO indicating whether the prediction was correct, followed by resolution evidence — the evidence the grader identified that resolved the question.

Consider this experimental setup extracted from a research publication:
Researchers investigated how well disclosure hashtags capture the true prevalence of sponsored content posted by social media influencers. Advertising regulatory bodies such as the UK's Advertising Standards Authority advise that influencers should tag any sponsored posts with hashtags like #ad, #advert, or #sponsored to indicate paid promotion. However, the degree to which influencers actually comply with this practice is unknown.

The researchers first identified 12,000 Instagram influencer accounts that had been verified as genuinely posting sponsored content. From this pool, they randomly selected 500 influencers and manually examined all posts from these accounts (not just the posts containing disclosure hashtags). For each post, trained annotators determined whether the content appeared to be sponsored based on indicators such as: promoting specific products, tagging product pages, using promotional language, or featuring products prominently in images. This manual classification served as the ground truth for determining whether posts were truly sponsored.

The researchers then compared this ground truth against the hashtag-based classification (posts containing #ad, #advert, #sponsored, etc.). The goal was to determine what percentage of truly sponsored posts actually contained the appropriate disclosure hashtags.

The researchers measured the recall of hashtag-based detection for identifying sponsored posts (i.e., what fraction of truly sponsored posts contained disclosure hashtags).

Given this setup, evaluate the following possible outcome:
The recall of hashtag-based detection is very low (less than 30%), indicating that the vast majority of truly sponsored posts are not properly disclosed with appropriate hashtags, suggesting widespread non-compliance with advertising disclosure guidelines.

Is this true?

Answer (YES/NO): NO